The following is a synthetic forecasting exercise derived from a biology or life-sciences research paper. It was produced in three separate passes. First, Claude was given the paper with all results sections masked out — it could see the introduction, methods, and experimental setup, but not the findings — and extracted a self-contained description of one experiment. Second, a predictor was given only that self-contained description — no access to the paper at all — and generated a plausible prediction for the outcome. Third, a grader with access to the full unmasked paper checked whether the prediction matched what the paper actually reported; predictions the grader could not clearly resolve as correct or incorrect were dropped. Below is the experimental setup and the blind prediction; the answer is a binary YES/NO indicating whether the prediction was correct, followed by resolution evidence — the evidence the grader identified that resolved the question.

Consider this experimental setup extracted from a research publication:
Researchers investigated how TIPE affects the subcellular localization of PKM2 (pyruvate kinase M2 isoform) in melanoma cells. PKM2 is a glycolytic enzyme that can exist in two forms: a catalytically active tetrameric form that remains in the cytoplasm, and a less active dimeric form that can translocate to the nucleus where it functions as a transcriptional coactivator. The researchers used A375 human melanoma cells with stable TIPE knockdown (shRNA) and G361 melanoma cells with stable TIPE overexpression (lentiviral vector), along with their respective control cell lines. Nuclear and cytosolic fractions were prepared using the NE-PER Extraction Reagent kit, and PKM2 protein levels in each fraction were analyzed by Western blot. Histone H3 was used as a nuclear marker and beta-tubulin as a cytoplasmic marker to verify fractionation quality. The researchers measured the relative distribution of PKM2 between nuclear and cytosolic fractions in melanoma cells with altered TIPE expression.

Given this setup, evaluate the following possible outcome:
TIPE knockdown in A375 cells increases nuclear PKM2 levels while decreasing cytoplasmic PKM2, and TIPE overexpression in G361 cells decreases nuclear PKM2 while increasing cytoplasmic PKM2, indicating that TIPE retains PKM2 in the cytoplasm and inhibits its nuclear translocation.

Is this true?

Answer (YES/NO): NO